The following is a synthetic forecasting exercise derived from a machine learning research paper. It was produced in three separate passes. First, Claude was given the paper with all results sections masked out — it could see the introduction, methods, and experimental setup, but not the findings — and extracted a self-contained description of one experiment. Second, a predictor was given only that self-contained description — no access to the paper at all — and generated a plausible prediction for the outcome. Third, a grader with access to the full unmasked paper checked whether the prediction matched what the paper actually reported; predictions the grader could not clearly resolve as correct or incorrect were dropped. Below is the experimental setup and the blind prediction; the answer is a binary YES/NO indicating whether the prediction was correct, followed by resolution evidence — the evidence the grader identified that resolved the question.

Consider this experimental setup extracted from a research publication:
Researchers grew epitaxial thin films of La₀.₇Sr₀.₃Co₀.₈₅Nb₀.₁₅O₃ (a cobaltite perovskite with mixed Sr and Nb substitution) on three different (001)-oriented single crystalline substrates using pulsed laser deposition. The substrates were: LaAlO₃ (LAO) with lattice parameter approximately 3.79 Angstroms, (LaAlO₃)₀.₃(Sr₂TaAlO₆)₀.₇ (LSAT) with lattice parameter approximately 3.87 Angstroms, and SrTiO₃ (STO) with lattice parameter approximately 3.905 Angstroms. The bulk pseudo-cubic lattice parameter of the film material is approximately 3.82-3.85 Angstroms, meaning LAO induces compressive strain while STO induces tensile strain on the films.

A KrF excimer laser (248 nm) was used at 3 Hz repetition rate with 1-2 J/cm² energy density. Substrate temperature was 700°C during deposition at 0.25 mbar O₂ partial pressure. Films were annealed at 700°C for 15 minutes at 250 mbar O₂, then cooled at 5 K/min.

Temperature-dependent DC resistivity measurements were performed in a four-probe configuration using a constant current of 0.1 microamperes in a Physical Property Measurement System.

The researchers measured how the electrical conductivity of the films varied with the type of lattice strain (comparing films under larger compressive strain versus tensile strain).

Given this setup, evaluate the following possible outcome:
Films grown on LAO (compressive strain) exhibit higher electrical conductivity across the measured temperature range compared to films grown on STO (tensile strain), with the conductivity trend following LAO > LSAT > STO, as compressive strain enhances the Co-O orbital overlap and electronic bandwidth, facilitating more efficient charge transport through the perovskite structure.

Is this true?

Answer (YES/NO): NO